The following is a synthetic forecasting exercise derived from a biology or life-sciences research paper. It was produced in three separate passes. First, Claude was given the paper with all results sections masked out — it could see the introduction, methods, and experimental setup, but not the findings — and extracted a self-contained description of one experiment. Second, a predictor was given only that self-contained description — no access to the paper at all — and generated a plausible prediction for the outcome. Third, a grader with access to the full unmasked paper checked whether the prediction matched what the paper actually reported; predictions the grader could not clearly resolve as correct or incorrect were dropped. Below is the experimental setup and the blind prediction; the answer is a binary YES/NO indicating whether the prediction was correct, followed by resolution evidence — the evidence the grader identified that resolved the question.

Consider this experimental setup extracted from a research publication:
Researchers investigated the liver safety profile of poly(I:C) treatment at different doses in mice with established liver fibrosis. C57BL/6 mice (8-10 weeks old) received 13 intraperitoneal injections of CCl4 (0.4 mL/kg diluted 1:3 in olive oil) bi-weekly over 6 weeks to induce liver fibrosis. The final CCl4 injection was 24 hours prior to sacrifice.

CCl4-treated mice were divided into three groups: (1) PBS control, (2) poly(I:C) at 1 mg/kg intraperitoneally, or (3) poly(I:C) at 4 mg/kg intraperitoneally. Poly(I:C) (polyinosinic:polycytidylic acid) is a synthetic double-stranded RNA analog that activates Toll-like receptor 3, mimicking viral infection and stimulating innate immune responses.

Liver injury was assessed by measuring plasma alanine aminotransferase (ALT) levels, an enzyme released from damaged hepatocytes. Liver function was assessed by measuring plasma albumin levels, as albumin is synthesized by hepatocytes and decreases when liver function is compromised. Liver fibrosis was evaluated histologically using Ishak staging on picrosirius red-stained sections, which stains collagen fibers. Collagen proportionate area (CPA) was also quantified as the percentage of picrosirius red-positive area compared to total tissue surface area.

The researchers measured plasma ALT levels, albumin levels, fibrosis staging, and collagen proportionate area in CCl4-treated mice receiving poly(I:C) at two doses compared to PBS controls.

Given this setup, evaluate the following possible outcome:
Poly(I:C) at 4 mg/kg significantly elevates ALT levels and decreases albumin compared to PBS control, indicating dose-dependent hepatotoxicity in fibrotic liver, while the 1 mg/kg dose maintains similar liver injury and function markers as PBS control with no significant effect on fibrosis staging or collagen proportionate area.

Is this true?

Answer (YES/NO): NO